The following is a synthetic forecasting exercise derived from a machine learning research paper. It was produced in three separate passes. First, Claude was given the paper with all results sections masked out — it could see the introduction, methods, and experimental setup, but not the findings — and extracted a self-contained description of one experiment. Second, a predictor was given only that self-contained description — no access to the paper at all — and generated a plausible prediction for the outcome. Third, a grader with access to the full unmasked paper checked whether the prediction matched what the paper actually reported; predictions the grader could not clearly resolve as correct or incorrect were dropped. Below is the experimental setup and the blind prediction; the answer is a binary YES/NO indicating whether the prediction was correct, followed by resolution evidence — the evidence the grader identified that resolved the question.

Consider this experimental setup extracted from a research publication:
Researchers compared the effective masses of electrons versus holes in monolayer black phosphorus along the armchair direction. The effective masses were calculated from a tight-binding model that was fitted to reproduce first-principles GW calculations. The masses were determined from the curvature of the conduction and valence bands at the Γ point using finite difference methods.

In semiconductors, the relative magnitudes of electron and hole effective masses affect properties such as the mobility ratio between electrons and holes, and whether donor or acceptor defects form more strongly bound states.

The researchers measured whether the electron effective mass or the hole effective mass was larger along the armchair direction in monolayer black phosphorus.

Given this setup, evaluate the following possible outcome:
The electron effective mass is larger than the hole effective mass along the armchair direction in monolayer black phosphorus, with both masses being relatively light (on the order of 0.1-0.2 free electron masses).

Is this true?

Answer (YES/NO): YES